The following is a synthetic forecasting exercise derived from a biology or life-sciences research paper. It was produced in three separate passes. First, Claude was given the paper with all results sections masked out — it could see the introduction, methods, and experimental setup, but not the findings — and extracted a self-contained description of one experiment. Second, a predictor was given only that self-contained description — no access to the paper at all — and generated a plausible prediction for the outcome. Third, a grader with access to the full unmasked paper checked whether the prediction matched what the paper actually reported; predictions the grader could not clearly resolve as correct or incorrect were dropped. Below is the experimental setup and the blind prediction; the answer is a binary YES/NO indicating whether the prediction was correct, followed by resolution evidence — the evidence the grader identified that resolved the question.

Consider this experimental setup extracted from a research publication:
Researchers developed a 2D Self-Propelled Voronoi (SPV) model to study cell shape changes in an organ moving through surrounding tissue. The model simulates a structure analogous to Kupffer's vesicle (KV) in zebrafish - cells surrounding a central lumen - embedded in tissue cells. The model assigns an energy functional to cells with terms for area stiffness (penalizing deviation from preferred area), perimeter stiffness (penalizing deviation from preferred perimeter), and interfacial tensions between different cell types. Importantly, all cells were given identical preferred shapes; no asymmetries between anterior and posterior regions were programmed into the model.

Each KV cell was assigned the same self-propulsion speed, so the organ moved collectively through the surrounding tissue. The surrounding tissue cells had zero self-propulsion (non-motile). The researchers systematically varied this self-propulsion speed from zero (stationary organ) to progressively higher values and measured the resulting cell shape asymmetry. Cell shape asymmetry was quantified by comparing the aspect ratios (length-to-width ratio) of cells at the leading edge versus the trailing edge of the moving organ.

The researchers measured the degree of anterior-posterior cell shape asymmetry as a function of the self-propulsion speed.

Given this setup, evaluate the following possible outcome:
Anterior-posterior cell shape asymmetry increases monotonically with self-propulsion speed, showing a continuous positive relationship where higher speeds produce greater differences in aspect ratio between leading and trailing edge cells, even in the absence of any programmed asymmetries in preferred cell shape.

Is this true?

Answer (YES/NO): YES